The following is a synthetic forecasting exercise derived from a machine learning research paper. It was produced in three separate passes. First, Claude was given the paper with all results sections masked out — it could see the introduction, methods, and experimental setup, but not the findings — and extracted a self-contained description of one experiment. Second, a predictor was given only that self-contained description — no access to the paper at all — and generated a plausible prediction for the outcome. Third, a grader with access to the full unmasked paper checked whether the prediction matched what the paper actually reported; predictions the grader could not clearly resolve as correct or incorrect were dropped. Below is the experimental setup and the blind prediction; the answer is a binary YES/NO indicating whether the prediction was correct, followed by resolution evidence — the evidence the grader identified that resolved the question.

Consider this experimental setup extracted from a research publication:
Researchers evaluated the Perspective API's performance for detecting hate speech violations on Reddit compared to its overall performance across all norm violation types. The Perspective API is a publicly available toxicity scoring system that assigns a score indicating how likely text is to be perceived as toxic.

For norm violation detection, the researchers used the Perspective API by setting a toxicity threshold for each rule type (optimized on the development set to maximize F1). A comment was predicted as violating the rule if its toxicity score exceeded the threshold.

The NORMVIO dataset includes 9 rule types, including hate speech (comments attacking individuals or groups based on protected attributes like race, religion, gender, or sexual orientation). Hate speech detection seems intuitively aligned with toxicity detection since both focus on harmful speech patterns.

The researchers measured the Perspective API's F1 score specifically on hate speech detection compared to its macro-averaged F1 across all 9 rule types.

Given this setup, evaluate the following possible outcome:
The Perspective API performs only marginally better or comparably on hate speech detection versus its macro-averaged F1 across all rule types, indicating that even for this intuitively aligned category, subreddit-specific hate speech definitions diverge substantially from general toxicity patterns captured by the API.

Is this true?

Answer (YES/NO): YES